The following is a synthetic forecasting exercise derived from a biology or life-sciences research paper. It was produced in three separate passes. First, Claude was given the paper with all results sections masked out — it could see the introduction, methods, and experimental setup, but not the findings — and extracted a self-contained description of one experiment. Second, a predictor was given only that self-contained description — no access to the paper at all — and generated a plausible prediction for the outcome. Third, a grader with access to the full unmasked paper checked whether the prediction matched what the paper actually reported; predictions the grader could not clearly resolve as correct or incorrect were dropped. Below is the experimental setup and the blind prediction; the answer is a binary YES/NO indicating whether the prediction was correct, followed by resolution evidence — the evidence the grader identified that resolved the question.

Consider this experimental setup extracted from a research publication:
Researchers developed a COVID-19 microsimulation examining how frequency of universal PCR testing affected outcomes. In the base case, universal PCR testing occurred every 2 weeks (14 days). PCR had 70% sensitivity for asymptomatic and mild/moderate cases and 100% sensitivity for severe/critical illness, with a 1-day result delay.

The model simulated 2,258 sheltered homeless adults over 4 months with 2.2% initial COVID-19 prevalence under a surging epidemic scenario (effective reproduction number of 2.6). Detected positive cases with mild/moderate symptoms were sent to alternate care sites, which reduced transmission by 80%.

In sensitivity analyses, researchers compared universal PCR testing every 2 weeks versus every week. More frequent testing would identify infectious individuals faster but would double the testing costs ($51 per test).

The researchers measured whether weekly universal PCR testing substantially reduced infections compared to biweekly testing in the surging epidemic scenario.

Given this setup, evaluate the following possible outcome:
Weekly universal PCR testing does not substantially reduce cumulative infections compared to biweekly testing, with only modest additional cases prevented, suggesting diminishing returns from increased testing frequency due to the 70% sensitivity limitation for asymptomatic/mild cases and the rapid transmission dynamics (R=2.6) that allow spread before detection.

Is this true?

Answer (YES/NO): NO